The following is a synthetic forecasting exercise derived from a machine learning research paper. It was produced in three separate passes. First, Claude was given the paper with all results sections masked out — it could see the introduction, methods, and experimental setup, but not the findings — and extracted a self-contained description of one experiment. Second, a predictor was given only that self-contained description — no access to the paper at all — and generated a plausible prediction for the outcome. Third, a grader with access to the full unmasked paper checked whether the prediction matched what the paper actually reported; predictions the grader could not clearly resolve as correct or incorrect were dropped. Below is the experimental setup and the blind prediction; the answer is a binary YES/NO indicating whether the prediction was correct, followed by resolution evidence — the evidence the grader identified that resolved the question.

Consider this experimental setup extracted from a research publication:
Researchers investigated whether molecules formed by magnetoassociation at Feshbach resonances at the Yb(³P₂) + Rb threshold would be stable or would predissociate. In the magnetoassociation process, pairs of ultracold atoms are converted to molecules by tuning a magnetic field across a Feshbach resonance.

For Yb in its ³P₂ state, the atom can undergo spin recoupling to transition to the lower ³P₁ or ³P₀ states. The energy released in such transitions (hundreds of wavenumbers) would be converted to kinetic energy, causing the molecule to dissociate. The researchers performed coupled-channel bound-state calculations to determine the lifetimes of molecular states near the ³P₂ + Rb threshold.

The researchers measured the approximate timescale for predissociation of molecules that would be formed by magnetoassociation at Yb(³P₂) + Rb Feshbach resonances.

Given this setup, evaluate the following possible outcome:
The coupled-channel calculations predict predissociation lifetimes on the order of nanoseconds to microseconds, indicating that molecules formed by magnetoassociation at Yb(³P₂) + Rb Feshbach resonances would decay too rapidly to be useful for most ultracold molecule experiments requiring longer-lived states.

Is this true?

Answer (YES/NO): YES